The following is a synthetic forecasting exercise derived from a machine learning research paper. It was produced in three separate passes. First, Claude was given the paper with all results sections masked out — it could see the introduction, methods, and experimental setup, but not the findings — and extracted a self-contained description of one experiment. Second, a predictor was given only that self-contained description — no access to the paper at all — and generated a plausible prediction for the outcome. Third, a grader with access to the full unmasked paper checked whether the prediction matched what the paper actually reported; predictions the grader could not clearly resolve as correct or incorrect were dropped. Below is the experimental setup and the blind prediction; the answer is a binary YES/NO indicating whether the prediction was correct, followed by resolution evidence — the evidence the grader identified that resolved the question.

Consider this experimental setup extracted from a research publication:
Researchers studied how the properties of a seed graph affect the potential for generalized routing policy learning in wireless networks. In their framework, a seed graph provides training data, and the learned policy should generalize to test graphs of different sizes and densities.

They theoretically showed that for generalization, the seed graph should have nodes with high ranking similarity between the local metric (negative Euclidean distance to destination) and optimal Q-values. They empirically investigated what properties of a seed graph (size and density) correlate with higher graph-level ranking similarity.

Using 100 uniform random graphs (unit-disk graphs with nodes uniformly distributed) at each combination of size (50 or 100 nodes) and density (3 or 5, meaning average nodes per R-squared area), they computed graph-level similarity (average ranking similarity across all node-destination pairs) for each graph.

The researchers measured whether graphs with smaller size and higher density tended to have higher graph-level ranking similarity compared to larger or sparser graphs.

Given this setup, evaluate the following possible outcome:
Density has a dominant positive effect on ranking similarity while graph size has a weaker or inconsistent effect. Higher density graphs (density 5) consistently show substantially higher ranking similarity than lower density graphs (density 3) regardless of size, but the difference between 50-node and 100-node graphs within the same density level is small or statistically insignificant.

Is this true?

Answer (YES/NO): NO